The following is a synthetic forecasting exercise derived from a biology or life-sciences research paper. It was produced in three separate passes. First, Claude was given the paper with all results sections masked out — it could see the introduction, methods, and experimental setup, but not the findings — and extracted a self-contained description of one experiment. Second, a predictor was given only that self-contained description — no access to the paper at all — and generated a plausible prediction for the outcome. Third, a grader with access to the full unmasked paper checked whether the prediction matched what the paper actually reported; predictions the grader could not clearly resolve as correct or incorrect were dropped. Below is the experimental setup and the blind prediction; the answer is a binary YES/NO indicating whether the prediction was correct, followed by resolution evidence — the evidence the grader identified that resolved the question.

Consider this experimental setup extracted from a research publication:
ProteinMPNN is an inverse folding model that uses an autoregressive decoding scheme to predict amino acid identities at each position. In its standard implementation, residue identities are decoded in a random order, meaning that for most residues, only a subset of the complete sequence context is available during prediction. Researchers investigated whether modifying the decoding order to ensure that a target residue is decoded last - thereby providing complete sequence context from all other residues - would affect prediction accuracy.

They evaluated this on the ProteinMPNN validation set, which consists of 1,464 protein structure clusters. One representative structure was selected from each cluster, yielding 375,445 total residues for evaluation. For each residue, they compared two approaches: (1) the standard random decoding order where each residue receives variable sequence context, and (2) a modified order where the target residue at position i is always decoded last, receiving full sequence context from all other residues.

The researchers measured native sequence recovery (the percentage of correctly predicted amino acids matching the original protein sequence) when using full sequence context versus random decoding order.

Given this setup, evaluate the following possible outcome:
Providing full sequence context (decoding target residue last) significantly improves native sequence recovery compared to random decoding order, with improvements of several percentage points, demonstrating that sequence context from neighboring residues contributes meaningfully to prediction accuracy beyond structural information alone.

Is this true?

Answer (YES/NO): YES